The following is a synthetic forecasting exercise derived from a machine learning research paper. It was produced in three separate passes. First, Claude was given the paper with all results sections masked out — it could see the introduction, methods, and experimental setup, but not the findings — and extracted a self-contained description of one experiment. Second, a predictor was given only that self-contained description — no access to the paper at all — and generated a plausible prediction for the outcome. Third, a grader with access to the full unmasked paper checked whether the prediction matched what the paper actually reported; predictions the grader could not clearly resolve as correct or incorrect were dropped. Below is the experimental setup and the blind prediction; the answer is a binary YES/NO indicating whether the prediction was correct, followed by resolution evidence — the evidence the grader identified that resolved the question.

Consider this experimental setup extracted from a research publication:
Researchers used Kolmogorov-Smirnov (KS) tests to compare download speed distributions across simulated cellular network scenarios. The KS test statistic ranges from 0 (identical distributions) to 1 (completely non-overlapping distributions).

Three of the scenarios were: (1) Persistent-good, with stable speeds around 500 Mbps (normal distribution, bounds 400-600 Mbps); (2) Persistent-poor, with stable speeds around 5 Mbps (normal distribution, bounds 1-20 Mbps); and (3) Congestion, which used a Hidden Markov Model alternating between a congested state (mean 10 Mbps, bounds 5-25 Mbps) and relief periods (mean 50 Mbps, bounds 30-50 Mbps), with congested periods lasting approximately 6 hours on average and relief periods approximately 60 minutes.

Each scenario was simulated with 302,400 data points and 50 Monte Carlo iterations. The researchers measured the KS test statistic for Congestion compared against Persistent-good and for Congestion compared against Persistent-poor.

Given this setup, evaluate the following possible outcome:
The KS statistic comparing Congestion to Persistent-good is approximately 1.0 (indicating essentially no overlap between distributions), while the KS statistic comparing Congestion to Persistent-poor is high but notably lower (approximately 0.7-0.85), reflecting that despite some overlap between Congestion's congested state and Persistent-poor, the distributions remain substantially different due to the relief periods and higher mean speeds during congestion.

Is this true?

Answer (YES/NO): NO